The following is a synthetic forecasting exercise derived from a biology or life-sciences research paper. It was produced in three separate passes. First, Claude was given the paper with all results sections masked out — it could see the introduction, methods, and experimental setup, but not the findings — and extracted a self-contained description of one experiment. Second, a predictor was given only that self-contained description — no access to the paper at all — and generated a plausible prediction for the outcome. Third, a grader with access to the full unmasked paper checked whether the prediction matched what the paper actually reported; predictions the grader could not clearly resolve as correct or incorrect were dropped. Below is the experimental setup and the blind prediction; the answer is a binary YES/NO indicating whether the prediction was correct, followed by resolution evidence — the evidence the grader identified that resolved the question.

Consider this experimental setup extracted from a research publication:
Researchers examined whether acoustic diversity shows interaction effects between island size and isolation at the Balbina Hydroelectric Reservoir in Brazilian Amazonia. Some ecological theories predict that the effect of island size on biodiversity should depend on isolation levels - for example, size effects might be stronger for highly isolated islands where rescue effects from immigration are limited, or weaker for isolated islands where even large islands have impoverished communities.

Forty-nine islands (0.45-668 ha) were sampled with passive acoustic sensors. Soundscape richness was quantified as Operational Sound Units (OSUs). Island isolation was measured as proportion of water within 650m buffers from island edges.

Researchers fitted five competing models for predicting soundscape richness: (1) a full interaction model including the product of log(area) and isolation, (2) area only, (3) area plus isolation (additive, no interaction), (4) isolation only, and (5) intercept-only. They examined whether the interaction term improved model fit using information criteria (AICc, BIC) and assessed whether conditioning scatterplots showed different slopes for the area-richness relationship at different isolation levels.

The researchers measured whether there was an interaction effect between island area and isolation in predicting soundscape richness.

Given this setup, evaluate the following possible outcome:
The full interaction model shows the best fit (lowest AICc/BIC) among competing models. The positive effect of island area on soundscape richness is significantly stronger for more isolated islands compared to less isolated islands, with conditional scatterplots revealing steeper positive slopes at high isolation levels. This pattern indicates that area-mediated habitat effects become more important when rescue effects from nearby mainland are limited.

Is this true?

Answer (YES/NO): NO